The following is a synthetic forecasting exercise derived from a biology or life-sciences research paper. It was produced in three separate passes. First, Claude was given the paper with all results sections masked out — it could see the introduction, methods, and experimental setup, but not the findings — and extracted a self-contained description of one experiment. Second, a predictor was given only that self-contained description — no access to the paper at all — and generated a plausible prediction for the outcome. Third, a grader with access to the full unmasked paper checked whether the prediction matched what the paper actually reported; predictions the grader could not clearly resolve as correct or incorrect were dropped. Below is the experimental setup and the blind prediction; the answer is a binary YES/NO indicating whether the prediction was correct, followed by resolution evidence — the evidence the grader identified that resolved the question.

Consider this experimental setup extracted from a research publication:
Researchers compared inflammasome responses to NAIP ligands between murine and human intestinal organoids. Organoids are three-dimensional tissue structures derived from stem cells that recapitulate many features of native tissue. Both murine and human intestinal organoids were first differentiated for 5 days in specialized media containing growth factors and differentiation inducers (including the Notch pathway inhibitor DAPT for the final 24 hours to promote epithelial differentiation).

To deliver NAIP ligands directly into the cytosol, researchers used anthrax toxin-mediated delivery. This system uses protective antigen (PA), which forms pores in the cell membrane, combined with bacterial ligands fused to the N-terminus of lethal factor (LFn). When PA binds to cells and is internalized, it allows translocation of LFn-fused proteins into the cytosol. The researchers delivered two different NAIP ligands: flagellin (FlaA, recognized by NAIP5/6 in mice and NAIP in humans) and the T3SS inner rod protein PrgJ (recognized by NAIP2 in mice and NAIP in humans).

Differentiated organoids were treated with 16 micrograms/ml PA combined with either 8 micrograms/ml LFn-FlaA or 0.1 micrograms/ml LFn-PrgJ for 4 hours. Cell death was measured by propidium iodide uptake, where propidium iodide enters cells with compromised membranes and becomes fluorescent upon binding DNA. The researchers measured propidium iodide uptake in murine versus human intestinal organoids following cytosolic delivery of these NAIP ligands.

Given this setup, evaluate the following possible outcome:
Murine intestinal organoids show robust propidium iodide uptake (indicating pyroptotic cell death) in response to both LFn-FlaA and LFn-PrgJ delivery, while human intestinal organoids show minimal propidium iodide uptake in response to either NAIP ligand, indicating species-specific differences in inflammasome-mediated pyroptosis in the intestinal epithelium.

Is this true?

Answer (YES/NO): YES